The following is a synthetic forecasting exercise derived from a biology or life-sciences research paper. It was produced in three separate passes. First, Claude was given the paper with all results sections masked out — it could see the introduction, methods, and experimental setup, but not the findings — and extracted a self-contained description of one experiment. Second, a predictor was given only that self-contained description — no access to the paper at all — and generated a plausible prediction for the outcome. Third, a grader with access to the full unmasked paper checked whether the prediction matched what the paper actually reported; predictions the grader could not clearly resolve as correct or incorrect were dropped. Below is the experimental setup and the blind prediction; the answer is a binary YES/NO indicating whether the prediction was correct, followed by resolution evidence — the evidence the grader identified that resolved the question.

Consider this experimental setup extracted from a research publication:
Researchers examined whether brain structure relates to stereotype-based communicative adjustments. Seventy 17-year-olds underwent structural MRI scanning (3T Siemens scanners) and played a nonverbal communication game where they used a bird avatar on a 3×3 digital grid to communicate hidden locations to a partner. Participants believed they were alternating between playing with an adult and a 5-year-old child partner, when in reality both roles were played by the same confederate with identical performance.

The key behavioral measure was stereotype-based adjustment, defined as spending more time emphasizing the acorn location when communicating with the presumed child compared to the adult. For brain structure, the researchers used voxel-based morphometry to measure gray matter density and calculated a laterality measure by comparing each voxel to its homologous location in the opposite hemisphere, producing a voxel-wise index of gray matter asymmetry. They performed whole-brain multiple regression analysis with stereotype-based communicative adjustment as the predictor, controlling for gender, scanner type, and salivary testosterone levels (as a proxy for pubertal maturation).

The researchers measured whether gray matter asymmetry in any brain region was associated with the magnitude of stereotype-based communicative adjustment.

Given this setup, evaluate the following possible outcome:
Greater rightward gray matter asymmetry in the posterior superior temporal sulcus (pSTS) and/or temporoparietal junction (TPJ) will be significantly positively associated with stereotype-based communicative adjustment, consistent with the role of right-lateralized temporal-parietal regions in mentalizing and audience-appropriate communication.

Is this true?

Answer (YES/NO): NO